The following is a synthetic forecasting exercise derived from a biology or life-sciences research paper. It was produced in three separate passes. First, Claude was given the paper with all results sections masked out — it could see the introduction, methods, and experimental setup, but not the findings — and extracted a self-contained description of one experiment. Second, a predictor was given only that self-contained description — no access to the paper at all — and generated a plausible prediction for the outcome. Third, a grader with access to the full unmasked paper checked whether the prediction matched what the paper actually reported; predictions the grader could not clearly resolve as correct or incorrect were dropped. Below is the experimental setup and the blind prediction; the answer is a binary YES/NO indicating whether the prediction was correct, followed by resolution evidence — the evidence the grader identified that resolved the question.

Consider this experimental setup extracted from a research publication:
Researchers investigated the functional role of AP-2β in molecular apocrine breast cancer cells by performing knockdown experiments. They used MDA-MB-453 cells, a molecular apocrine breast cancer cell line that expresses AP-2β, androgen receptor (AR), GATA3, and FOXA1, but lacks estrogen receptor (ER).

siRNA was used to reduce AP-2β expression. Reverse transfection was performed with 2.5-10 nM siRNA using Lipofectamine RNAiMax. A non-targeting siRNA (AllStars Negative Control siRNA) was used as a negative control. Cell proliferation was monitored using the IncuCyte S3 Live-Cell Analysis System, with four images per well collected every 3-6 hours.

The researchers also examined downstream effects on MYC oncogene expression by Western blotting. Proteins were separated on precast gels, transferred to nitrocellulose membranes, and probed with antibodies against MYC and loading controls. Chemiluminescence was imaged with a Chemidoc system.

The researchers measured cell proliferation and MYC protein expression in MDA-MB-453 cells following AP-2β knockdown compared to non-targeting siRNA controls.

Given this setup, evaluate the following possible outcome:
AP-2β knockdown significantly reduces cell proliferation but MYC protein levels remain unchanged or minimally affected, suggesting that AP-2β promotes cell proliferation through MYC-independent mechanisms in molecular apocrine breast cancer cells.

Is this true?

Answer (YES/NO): NO